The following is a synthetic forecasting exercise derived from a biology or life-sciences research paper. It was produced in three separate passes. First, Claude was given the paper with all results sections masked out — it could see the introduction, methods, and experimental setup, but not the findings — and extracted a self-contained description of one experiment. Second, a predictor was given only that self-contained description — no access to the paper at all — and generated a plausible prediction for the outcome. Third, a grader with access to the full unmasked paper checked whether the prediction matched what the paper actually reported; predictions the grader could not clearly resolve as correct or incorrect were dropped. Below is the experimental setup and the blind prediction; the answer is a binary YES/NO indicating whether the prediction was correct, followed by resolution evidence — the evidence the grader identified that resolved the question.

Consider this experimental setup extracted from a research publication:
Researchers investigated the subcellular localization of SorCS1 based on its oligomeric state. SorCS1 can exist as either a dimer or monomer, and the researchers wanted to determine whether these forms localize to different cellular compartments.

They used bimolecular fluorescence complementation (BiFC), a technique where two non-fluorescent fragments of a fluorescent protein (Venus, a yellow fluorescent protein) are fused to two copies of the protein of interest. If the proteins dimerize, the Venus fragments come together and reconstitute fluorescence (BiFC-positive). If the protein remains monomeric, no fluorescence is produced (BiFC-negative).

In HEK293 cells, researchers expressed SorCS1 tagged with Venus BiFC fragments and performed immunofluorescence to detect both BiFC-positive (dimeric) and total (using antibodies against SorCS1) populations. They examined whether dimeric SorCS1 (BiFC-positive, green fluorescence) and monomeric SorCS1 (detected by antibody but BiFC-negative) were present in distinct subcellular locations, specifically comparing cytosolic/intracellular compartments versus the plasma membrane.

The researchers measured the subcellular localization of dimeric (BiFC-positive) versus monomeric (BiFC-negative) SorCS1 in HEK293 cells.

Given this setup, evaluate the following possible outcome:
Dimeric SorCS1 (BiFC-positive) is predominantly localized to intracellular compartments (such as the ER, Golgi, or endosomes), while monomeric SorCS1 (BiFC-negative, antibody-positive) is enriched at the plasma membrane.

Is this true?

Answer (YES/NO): YES